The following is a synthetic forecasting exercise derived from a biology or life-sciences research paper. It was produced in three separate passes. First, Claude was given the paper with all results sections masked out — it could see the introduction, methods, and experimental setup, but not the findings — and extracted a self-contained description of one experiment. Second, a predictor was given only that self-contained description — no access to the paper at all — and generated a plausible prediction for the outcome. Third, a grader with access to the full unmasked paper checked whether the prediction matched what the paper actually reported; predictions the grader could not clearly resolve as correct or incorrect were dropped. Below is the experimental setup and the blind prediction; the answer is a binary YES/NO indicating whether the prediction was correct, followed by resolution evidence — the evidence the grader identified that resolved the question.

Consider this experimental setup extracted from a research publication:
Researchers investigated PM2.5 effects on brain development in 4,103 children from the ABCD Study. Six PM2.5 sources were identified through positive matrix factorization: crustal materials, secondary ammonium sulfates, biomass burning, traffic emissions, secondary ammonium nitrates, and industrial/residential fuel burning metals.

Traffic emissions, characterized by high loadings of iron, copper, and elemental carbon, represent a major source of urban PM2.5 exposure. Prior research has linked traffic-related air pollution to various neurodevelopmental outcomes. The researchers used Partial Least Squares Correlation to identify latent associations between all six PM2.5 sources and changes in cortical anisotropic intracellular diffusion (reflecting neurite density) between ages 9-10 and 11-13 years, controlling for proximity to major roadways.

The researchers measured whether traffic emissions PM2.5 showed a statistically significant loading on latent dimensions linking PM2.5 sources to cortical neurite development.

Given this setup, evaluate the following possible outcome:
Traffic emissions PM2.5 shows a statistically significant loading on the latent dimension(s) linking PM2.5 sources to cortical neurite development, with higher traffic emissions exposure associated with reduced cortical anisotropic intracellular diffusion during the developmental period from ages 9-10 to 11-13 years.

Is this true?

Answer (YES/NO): NO